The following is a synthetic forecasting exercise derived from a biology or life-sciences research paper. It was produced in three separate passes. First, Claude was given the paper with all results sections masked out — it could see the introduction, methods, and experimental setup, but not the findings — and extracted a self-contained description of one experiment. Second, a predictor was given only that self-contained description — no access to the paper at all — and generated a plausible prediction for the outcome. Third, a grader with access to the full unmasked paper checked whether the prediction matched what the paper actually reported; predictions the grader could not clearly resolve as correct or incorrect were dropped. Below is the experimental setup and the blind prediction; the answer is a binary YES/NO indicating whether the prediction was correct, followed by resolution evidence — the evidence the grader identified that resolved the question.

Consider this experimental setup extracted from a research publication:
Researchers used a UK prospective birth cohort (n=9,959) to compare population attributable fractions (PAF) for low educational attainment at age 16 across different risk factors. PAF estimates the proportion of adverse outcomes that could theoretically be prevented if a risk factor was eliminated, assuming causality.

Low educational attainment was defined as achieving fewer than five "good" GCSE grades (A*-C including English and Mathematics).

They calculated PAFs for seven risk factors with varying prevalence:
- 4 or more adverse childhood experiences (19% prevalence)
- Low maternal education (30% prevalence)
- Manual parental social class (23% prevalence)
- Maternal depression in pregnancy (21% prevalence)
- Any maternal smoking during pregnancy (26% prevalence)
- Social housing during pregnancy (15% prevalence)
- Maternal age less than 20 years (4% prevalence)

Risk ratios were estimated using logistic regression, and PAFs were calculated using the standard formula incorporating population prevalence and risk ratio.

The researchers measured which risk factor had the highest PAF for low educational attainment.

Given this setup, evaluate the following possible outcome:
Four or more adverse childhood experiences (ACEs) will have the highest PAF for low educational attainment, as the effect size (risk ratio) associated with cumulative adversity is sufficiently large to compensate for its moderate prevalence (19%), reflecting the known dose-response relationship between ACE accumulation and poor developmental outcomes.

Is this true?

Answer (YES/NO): NO